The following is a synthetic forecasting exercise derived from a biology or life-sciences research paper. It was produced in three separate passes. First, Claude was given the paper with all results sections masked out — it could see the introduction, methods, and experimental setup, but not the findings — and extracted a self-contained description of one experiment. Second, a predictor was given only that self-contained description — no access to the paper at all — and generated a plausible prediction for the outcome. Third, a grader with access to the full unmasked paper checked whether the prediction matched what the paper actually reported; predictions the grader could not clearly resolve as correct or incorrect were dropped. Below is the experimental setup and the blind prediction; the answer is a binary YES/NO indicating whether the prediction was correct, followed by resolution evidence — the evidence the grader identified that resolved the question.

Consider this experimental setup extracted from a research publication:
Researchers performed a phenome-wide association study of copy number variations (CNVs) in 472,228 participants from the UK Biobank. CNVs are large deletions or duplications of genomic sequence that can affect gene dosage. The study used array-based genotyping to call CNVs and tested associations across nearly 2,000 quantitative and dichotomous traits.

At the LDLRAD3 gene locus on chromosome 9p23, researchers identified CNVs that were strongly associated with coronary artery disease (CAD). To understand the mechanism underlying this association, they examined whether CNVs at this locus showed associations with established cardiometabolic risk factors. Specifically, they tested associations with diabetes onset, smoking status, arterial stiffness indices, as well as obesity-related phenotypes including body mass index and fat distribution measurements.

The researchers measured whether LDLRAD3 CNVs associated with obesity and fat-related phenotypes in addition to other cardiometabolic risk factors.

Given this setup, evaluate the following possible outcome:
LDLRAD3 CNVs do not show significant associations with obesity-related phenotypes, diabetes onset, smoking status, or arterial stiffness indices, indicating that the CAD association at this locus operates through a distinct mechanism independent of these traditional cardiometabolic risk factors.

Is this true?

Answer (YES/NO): NO